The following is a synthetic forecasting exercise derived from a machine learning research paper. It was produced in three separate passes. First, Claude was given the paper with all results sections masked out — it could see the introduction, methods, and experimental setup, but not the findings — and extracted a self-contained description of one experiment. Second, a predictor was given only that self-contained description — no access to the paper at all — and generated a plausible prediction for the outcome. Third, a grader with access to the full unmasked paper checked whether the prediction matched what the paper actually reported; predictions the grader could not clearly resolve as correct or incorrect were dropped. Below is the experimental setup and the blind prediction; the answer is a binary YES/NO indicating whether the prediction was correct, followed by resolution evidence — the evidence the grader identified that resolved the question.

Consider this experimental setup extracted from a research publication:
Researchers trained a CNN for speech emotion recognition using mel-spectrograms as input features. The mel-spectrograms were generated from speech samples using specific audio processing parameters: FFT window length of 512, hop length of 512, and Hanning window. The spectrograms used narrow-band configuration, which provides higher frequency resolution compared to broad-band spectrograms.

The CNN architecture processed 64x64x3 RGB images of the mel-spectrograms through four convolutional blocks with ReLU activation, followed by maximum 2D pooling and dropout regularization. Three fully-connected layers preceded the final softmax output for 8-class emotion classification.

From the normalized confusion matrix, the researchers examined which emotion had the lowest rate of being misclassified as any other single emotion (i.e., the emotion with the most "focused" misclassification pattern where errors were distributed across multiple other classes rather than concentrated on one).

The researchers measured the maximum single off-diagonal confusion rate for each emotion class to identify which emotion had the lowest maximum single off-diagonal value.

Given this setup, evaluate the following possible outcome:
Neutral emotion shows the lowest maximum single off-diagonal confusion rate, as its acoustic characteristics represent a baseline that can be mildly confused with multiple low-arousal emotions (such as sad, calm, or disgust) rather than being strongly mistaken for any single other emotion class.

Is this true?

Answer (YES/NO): NO